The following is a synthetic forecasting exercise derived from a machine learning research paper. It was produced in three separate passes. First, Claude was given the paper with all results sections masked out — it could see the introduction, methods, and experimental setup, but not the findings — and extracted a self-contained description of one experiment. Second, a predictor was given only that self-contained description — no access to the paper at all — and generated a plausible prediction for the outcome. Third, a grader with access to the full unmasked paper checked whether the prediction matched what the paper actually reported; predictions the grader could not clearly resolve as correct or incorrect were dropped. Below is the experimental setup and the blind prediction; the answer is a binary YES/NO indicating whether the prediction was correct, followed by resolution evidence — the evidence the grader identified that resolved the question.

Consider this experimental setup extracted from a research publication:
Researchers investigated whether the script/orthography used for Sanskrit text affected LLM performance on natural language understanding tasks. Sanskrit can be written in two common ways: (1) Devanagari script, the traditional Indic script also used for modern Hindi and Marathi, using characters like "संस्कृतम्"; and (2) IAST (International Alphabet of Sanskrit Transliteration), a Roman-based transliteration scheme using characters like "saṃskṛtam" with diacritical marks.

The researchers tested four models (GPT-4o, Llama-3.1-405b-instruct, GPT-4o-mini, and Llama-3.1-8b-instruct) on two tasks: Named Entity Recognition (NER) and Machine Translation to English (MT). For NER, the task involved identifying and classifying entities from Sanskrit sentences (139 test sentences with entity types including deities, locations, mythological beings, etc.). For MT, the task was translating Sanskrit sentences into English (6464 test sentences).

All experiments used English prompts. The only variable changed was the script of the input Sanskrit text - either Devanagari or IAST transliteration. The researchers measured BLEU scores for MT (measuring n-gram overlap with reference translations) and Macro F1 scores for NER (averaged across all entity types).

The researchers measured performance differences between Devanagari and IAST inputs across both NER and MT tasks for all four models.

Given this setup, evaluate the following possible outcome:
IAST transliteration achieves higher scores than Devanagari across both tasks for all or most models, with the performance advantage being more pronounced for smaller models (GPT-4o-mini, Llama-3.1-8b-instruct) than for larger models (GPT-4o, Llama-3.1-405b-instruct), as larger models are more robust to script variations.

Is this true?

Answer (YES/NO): NO